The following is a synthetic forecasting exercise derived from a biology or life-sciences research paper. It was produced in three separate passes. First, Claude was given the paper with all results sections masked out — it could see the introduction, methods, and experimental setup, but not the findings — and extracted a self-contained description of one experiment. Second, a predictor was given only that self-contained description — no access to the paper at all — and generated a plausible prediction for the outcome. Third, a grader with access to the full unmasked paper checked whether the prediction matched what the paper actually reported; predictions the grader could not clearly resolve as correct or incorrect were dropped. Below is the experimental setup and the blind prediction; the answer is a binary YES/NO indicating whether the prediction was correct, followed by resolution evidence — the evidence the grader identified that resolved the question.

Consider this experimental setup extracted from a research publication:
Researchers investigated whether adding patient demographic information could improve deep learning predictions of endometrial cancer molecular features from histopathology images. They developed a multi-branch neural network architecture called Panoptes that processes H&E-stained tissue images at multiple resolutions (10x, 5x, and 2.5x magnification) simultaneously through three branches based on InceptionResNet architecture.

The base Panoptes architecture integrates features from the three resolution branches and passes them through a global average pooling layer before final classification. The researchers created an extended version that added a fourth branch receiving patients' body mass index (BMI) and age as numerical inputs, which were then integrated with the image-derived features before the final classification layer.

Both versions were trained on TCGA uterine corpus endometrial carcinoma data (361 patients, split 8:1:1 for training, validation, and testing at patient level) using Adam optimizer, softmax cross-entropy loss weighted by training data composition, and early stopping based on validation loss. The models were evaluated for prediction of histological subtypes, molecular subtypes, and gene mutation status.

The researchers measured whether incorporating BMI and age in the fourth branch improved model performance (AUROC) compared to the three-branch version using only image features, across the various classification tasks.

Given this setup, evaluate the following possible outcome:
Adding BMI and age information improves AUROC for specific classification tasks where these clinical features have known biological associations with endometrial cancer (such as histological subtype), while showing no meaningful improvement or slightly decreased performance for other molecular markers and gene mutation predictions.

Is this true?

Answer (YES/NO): NO